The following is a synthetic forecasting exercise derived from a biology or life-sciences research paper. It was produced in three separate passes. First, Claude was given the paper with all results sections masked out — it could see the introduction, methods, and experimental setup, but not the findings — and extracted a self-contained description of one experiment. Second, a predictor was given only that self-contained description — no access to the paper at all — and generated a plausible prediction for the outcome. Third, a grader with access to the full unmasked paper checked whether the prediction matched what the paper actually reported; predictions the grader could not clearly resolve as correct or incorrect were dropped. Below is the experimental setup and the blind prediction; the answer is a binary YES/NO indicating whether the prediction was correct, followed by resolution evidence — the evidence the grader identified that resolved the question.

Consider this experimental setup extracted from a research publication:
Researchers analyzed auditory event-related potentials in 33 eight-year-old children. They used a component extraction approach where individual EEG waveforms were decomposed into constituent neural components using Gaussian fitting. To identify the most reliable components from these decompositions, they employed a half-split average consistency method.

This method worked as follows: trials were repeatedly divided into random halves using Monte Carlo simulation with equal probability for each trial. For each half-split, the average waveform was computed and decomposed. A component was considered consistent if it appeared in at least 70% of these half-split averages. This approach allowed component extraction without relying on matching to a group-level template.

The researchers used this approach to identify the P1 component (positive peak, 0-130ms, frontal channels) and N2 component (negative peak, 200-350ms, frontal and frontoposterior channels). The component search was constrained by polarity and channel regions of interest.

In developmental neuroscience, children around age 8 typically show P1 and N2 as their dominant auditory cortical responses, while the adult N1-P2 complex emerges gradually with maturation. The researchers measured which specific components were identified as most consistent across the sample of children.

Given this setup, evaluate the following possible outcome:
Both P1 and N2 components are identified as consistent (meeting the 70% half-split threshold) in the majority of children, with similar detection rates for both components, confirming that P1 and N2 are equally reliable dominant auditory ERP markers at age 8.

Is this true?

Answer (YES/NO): YES